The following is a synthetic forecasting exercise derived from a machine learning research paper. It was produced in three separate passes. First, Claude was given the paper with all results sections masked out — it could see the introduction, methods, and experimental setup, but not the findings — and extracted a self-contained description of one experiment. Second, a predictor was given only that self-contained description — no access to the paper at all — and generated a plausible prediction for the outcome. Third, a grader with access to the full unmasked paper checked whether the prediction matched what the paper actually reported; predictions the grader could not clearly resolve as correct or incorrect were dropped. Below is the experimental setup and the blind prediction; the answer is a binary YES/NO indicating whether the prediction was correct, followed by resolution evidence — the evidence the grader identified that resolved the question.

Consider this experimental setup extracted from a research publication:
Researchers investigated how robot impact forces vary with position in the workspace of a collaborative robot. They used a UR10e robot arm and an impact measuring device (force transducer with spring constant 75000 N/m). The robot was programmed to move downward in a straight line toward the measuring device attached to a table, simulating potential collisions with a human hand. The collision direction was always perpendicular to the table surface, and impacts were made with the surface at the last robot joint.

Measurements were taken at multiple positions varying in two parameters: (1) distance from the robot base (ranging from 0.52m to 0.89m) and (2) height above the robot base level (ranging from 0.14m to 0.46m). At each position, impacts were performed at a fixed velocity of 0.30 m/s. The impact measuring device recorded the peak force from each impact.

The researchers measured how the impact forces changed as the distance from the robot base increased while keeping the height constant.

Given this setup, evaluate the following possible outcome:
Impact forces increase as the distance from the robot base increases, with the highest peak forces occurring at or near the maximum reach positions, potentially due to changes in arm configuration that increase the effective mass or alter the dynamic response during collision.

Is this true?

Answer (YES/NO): NO